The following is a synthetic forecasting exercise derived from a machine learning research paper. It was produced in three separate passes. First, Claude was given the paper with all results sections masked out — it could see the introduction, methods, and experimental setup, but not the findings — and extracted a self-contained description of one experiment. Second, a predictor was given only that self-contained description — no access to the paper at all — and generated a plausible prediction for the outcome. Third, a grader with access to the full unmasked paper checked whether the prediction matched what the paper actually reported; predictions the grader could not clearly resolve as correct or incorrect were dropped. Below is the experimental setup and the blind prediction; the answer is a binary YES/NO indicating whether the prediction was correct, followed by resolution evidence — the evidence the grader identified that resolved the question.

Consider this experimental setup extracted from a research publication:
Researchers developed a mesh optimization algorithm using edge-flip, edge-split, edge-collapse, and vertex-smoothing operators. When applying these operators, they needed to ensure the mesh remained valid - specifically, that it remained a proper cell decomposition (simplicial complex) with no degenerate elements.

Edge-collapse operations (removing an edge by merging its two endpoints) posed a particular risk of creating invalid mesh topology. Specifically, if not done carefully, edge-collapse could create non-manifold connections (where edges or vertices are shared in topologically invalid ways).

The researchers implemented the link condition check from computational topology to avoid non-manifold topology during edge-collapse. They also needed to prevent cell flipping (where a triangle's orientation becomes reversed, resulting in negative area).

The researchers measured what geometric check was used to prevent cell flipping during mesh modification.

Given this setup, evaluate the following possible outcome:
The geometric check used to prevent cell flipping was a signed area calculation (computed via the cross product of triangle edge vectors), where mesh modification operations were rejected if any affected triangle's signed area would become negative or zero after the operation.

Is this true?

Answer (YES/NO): NO